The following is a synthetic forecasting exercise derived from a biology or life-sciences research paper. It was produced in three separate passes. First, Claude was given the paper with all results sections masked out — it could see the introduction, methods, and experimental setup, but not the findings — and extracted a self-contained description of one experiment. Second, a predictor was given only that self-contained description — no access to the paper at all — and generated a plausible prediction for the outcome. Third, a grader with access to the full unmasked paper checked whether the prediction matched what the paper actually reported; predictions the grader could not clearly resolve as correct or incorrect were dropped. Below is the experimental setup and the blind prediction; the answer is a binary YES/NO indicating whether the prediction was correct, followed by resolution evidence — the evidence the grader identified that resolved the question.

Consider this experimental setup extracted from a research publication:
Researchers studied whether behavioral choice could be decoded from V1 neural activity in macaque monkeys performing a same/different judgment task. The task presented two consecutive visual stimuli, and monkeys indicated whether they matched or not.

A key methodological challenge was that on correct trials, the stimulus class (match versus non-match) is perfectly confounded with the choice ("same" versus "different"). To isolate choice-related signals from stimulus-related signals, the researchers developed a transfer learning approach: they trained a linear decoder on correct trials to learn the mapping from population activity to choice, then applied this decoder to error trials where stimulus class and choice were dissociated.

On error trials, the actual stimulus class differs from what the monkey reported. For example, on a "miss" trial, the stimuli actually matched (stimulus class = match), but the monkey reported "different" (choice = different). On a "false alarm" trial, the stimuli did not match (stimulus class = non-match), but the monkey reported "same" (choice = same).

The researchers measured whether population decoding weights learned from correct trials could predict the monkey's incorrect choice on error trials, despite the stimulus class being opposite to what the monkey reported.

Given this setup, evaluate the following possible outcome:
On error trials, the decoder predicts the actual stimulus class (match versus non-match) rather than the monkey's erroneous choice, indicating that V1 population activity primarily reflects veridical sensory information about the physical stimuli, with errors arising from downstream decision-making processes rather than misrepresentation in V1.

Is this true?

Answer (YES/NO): NO